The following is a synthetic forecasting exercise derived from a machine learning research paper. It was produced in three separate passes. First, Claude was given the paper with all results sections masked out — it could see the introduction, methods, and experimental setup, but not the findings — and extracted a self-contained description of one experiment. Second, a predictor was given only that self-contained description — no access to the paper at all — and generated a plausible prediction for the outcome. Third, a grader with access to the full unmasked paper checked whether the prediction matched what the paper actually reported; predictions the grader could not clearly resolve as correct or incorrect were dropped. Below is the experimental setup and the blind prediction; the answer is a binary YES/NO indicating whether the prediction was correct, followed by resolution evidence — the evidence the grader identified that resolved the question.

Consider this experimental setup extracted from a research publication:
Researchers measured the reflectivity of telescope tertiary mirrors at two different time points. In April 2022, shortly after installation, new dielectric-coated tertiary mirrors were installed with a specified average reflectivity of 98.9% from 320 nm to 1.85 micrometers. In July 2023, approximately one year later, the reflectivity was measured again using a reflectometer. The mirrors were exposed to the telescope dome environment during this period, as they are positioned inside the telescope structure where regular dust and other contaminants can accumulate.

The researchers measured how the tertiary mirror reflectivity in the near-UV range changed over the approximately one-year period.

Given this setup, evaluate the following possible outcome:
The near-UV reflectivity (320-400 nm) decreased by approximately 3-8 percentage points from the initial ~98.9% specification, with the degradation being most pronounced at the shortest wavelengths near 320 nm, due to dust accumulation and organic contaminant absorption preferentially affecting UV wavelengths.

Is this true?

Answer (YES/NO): NO